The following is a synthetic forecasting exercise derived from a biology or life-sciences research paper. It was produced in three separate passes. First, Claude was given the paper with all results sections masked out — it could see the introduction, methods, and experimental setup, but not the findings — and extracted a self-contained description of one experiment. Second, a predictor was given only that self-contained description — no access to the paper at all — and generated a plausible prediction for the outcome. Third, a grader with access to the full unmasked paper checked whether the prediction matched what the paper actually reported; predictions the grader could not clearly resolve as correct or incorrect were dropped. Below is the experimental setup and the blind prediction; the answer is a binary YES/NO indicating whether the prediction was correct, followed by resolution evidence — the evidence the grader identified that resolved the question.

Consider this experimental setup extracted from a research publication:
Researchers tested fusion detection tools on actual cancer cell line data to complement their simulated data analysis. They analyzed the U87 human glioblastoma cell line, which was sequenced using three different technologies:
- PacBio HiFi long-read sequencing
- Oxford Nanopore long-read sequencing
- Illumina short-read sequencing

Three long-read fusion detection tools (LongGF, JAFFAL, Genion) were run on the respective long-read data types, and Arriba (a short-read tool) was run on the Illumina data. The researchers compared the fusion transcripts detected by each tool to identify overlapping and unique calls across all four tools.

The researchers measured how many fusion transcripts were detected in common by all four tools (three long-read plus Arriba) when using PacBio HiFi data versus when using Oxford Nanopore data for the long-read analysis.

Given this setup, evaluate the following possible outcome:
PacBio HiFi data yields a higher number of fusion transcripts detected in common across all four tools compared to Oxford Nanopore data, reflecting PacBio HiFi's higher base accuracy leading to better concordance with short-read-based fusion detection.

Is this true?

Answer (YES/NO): YES